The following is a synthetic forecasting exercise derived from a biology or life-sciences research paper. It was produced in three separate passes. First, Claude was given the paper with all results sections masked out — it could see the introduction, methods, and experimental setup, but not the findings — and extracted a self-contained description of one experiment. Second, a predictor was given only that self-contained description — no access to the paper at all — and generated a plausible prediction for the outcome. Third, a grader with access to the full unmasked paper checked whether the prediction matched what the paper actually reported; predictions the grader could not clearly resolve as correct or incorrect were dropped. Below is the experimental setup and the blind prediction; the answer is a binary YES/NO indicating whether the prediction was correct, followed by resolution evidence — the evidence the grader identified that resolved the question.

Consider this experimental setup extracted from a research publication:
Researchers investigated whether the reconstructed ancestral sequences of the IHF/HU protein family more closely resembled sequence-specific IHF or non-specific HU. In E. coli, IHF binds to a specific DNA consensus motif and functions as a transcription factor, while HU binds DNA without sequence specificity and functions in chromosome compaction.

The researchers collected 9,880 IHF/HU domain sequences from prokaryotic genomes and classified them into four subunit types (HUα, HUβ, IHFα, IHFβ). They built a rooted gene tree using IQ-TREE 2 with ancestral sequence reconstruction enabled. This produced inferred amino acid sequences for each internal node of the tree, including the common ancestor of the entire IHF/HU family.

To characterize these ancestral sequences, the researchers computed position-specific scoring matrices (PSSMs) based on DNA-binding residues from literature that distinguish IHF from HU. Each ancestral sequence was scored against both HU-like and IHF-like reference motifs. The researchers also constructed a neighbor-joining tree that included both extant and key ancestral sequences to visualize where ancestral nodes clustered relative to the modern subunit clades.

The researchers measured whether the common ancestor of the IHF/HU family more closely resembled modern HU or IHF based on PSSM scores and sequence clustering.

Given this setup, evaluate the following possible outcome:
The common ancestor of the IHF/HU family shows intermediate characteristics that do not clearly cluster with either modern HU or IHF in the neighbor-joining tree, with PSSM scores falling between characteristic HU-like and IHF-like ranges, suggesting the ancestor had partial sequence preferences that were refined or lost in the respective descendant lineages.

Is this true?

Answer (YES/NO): NO